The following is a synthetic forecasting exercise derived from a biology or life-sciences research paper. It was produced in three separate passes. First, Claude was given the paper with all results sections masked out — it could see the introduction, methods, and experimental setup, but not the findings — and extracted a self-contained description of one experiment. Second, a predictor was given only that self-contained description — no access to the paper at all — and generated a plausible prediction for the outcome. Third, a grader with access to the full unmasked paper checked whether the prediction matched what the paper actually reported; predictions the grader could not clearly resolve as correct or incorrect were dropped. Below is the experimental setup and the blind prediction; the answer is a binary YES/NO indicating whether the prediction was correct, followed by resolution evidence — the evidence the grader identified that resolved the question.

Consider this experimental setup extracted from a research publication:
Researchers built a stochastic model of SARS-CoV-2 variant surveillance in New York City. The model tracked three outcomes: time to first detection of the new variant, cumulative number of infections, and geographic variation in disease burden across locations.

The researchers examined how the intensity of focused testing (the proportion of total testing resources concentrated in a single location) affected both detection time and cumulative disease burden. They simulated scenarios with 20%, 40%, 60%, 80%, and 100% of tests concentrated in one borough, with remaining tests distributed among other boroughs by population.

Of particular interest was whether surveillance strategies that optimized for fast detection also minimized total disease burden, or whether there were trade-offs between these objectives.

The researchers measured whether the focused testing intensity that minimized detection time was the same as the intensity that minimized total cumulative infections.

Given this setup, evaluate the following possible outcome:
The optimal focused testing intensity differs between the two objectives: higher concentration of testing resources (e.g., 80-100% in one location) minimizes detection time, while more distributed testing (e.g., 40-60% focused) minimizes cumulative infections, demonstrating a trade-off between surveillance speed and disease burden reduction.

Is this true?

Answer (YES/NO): NO